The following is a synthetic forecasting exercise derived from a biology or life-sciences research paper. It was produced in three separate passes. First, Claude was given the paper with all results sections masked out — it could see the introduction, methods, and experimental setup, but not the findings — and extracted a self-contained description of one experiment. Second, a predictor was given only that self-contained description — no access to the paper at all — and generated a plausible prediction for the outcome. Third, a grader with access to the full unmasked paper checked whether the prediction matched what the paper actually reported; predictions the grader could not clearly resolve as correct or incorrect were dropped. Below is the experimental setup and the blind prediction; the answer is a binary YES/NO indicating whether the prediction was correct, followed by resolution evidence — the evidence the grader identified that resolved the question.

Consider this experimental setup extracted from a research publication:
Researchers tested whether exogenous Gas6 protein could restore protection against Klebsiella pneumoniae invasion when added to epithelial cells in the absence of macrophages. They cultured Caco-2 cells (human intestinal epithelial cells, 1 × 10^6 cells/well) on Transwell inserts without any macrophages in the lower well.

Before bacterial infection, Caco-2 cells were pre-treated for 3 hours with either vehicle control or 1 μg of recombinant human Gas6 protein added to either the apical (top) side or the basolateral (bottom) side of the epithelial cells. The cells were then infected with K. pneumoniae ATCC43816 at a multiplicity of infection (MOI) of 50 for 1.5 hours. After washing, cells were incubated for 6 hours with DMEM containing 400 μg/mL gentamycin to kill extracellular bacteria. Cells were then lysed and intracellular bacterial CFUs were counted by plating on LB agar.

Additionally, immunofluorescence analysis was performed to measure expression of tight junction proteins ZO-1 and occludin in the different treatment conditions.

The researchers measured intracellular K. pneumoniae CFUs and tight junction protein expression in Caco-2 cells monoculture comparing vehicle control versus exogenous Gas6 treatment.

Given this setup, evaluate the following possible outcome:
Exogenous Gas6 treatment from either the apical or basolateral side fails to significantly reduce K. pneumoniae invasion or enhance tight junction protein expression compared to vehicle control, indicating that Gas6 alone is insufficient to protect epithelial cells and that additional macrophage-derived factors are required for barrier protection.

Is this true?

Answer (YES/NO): NO